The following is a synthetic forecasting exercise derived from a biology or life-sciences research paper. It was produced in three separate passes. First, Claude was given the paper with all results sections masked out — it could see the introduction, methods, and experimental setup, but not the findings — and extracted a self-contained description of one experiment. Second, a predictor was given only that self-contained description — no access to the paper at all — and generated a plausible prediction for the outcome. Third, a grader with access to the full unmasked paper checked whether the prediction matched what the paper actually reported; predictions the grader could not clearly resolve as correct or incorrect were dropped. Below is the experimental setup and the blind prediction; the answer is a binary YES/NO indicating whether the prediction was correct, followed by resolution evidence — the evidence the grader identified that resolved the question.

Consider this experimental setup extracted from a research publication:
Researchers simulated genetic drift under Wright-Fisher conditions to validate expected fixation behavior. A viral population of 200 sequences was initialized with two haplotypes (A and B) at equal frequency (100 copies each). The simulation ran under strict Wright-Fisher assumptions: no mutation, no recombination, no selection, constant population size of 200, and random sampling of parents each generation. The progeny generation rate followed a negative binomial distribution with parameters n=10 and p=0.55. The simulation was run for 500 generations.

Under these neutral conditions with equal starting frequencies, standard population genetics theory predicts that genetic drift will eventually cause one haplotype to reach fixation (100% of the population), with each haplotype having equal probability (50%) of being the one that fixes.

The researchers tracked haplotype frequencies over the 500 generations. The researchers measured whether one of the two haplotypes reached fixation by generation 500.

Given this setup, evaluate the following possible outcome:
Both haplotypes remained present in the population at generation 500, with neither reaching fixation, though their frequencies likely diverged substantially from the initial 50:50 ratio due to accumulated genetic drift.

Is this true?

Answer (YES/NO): NO